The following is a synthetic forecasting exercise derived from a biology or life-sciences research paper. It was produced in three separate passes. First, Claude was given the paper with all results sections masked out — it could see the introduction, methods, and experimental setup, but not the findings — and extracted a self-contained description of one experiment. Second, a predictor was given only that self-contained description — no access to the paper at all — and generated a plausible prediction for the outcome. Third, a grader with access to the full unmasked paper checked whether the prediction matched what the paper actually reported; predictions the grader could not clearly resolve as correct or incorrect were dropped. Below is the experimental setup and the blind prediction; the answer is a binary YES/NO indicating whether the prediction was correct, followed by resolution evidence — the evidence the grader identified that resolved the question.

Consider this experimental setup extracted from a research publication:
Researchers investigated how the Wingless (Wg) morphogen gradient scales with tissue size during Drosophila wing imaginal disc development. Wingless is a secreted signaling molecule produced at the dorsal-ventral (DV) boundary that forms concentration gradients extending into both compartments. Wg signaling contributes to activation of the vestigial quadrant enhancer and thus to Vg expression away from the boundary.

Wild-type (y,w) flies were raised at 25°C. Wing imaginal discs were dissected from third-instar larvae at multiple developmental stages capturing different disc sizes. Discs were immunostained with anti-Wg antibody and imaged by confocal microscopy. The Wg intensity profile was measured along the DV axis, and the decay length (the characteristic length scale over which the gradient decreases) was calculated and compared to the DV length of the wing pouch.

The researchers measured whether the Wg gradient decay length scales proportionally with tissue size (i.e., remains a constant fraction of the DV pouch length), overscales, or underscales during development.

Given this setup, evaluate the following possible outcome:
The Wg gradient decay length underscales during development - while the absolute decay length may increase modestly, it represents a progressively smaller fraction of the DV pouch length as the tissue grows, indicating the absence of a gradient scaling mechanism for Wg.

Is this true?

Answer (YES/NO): YES